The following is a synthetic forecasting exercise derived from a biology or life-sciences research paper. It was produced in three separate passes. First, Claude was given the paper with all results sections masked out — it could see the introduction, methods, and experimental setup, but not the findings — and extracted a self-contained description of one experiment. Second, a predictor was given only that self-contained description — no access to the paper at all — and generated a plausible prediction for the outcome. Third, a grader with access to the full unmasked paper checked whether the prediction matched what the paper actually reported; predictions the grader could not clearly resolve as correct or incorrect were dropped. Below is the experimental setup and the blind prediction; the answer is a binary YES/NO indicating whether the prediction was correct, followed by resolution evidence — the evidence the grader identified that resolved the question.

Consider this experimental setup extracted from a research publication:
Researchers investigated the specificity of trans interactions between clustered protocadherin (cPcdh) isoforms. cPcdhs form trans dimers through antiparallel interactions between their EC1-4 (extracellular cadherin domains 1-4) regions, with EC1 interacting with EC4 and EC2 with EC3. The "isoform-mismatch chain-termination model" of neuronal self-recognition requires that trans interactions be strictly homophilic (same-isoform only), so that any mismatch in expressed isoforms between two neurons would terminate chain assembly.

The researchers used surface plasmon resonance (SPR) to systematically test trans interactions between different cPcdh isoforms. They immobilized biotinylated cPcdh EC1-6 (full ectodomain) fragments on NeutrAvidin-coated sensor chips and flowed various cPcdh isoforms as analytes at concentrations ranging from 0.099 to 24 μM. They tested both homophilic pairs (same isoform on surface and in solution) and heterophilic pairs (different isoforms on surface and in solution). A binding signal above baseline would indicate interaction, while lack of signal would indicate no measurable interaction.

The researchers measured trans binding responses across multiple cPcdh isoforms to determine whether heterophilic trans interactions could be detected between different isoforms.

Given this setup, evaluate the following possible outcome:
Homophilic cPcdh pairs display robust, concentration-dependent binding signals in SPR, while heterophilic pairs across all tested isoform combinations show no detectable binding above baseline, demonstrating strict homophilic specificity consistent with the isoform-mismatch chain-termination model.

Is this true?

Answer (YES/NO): YES